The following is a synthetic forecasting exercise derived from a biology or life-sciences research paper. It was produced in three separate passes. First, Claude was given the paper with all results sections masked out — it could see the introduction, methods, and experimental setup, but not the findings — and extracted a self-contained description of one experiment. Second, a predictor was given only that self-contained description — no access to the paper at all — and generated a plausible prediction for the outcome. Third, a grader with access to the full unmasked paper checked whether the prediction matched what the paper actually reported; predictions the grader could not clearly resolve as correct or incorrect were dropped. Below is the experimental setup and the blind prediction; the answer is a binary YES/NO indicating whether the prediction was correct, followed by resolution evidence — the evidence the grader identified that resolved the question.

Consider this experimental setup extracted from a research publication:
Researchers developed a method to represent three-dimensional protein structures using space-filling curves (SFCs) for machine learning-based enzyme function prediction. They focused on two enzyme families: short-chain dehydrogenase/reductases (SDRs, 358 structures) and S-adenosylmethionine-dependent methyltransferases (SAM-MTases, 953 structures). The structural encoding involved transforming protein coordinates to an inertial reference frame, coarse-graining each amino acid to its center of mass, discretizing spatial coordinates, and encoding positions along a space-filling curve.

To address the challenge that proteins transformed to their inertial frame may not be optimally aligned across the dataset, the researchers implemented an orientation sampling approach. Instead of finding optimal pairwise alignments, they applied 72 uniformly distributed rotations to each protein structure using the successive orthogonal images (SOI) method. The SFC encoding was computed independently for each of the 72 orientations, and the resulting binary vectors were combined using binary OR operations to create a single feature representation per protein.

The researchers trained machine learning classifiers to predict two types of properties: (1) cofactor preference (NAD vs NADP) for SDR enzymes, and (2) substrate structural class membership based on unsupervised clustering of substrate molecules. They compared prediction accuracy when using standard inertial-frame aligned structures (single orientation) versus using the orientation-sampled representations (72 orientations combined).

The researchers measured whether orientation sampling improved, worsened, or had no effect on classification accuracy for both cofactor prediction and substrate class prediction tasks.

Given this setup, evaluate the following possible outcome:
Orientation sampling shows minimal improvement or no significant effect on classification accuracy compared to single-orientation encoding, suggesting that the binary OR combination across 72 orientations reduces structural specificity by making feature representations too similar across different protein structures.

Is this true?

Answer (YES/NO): NO